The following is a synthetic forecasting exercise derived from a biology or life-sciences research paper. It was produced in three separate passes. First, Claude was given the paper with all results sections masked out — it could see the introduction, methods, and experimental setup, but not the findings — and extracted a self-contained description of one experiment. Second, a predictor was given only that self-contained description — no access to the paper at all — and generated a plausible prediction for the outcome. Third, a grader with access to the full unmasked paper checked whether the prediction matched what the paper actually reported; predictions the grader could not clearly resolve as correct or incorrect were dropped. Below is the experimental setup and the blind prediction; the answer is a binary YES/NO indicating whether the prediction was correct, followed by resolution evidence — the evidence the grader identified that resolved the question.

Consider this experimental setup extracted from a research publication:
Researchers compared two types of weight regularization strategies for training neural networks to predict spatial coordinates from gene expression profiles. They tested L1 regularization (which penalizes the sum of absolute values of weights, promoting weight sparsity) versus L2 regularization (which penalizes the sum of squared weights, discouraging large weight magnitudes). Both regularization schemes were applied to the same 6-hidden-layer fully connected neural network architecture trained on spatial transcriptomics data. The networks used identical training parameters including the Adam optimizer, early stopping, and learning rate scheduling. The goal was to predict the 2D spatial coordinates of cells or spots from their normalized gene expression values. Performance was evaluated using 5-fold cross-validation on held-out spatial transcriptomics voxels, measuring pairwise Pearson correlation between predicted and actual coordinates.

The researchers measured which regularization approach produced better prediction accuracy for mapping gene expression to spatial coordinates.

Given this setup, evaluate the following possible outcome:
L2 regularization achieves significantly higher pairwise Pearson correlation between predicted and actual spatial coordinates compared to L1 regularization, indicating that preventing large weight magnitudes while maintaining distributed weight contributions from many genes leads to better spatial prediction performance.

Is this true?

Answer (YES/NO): NO